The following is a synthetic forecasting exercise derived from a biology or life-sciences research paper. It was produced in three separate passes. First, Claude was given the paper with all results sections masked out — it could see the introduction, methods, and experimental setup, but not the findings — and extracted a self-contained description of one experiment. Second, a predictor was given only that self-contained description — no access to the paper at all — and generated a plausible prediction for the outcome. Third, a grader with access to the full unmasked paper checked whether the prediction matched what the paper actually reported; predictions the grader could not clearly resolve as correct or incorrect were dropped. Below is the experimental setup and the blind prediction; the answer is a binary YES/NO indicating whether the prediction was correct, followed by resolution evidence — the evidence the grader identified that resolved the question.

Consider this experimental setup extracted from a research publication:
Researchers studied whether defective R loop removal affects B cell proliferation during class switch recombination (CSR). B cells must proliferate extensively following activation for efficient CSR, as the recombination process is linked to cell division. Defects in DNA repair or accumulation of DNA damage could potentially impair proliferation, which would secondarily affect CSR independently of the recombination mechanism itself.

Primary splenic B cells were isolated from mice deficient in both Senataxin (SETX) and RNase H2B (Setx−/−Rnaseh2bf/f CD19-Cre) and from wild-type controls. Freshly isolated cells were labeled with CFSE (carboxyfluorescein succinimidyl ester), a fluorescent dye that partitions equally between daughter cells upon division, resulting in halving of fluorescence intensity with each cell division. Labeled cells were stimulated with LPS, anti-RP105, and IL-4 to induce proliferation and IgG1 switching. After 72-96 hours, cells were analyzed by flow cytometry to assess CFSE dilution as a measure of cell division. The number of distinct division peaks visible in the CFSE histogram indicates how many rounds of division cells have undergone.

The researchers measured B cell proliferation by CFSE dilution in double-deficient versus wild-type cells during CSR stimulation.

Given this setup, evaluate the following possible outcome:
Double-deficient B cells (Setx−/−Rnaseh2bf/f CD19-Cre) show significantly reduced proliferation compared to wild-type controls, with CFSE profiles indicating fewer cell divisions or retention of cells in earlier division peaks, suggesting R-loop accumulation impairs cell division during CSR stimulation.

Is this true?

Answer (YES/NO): NO